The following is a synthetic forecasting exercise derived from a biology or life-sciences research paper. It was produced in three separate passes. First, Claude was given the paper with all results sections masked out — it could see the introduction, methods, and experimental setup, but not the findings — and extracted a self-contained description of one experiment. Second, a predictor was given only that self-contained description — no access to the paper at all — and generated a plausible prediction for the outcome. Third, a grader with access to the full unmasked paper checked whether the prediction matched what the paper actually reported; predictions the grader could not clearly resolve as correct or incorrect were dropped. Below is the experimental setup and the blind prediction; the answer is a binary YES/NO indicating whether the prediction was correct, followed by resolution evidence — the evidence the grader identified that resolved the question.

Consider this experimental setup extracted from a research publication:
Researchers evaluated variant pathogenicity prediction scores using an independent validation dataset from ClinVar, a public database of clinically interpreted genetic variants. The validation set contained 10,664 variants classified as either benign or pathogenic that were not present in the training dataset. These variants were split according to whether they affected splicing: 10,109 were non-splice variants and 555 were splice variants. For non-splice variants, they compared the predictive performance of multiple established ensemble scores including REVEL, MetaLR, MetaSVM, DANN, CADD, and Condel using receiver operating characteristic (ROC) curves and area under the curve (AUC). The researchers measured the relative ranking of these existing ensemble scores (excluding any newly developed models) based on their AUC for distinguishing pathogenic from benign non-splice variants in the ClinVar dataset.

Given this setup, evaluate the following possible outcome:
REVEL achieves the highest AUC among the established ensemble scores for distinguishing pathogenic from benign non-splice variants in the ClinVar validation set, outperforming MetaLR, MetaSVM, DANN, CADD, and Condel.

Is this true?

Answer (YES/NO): YES